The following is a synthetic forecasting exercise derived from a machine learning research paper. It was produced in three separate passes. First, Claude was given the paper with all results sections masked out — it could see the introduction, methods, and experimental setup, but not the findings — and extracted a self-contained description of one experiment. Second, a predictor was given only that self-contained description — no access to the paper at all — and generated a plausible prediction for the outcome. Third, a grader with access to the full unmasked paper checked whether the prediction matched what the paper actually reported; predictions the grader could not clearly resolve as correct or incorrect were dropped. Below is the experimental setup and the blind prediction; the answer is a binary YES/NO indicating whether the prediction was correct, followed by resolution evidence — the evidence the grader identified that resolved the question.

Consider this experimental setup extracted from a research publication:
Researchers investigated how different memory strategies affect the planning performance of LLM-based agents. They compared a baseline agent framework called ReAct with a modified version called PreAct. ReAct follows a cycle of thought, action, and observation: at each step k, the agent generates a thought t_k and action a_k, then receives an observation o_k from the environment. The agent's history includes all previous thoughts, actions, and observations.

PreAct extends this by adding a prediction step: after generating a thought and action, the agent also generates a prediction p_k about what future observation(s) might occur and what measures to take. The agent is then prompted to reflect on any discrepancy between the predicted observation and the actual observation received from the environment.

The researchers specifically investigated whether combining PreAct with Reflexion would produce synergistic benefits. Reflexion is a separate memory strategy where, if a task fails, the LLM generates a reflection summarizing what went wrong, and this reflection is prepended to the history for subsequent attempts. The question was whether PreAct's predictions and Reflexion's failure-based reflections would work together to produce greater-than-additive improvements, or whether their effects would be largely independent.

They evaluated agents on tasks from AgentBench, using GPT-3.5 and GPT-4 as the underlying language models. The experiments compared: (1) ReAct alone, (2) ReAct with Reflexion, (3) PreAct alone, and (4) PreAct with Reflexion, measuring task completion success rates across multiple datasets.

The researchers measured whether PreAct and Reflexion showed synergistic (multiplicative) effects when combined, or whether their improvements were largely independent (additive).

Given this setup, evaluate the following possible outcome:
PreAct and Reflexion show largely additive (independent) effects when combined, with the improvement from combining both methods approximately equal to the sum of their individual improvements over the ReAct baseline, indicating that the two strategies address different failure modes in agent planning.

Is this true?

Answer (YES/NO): NO